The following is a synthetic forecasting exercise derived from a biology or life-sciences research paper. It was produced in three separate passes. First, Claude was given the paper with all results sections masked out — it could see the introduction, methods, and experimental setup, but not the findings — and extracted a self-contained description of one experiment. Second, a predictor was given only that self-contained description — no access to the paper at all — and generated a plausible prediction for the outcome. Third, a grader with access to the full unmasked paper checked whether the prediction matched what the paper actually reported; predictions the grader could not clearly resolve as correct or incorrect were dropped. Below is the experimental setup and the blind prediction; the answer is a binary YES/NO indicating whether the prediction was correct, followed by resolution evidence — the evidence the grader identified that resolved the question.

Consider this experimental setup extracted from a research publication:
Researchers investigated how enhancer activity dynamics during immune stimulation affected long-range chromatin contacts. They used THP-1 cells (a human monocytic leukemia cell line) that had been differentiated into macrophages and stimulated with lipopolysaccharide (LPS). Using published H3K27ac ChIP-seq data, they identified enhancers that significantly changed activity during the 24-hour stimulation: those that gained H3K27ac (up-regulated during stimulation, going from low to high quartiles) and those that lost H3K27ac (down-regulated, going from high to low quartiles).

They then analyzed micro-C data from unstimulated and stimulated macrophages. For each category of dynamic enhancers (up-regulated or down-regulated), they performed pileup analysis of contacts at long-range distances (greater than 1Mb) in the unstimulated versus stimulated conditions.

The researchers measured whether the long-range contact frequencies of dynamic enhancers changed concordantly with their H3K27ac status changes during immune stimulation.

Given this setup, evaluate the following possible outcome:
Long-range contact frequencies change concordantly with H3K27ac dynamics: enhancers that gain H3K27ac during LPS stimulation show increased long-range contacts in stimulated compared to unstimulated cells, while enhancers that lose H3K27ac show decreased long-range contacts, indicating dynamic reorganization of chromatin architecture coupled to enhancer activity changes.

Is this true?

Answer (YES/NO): YES